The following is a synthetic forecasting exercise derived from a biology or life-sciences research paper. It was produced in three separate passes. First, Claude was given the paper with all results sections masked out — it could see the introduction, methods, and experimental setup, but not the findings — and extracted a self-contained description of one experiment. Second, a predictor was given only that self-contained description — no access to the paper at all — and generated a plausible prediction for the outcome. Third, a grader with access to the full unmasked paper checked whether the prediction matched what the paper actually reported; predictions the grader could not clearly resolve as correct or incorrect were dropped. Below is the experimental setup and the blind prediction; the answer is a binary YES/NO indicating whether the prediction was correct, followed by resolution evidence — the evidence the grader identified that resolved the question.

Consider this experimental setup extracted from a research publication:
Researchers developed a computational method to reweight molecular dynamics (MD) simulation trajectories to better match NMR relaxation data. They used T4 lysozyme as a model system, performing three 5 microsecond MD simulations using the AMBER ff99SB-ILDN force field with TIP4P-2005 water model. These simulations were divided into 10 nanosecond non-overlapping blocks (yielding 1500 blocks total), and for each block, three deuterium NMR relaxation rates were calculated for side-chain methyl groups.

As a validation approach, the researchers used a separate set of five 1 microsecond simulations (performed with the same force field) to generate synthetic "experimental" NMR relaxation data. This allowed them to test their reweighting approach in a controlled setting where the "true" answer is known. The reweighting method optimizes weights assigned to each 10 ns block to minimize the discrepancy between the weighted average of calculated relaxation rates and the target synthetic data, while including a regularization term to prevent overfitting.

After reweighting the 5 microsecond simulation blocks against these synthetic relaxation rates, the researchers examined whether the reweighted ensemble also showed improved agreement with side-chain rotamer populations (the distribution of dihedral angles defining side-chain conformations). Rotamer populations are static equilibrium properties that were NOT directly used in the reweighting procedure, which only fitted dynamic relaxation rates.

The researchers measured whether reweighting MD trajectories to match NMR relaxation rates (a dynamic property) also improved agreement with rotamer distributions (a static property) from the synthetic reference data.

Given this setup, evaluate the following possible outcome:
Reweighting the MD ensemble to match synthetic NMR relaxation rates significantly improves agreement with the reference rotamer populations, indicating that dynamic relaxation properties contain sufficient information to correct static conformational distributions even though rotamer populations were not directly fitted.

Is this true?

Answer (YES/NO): YES